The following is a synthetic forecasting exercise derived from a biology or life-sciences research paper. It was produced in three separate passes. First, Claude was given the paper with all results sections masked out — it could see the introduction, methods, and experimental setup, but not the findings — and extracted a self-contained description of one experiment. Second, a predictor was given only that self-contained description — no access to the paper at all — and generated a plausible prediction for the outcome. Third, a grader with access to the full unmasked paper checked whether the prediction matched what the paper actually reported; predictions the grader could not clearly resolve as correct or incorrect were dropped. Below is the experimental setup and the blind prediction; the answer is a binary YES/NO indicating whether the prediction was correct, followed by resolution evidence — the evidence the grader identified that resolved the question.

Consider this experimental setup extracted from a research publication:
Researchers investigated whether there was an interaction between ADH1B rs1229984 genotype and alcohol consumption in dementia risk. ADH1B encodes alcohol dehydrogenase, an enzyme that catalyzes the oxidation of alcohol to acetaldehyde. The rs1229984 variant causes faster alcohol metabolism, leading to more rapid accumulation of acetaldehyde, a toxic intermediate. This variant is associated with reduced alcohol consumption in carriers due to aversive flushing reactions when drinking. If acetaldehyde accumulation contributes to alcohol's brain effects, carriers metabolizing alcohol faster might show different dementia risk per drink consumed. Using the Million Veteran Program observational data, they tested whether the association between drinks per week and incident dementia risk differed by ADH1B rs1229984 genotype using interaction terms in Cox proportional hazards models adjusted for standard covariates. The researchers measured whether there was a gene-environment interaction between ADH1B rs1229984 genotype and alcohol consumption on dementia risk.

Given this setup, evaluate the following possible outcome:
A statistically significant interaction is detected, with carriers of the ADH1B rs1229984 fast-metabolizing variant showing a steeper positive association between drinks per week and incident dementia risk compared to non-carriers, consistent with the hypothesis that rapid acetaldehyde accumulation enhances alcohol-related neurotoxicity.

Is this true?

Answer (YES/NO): NO